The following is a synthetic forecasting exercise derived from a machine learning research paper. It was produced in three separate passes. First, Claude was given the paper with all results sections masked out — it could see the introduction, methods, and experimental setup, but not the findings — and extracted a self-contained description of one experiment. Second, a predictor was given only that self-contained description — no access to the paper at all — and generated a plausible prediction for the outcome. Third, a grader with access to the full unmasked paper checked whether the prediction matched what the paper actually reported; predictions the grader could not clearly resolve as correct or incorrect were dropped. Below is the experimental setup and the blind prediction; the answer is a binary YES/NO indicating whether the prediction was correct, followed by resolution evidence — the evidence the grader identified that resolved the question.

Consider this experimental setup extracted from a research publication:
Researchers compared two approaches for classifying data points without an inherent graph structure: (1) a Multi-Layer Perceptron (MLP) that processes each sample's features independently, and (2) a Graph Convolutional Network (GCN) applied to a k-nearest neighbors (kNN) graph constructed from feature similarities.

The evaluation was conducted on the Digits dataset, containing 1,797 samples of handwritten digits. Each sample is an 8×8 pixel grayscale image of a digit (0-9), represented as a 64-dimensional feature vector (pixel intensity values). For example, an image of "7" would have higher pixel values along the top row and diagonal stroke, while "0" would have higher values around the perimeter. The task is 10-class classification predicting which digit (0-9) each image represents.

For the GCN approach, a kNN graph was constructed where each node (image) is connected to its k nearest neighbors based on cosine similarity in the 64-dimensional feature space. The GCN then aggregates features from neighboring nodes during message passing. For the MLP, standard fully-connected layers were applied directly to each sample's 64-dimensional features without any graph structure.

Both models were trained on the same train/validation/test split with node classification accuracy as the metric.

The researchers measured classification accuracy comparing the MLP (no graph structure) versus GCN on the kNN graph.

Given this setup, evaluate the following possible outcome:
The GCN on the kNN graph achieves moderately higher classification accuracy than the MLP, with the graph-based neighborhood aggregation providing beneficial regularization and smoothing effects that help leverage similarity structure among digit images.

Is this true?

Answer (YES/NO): NO